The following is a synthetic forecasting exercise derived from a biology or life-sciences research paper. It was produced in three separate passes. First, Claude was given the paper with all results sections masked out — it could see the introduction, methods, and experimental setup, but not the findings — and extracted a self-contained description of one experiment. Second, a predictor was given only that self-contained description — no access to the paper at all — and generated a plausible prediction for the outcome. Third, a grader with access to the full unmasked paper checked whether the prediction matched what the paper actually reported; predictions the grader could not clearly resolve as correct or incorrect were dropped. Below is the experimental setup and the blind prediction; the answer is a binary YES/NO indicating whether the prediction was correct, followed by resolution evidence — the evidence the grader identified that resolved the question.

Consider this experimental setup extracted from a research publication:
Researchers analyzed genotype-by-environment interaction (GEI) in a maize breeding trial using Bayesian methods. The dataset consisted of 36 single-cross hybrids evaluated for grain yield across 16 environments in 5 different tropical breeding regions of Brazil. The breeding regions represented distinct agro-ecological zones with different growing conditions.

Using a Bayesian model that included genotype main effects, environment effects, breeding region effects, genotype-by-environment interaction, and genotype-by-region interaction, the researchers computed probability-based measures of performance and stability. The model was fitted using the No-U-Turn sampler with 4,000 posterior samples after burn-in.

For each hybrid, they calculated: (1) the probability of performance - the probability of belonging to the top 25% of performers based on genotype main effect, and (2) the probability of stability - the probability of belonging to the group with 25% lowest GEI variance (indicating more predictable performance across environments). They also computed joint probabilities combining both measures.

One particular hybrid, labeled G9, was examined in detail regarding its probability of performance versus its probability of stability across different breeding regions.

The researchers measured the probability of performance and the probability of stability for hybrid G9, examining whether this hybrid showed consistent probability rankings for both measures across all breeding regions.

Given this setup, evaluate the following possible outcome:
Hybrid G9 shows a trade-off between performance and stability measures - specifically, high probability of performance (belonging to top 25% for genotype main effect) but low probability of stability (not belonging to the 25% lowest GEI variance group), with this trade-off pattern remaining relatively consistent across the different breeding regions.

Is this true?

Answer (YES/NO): NO